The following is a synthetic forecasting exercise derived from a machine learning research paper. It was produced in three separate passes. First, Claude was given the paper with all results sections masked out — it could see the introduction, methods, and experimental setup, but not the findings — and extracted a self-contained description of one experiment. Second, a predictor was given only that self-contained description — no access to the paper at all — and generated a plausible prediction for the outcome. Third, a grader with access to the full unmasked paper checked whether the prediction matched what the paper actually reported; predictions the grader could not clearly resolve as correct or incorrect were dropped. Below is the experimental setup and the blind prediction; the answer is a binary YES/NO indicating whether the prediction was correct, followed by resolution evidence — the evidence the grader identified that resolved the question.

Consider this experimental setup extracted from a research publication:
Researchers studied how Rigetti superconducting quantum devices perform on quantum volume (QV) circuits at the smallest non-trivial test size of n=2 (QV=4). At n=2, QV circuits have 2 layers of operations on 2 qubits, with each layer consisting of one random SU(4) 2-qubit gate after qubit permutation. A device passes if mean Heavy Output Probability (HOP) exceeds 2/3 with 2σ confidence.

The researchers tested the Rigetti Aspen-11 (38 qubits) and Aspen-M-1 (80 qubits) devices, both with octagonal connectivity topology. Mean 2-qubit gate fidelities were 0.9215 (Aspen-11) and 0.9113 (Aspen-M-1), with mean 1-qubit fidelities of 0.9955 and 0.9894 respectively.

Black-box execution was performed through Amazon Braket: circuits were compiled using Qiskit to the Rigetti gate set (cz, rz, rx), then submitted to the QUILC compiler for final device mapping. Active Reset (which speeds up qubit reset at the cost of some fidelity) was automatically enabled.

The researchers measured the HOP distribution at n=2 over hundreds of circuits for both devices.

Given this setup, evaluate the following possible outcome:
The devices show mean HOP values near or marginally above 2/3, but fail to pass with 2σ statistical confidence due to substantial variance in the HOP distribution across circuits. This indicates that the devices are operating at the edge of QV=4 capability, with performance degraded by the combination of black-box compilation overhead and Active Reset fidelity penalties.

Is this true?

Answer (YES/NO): YES